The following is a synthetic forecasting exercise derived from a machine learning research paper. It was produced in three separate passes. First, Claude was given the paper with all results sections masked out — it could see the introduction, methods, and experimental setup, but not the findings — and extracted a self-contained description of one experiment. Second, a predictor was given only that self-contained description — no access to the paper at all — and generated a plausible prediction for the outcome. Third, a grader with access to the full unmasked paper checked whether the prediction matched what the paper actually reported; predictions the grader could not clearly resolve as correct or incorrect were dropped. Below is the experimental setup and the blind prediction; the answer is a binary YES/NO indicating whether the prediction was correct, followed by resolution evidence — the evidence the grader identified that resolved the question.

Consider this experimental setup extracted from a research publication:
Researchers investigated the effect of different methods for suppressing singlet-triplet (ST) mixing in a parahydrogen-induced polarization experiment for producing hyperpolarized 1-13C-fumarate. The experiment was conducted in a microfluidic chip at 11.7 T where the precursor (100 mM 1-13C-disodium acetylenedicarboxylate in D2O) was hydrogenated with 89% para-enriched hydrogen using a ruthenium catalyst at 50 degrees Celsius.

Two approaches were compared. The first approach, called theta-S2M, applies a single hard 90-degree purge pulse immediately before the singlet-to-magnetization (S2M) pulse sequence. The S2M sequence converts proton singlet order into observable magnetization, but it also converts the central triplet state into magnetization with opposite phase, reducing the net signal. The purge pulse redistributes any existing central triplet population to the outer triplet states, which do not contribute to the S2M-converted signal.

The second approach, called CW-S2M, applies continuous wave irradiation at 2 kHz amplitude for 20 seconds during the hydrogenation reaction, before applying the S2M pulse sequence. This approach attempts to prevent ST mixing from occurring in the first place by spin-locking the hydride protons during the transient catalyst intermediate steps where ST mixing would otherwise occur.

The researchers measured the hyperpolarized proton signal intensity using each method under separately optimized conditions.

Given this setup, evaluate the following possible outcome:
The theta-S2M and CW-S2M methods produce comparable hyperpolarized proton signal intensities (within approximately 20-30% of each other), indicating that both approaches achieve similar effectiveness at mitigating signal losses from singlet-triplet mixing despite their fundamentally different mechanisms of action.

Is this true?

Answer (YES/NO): NO